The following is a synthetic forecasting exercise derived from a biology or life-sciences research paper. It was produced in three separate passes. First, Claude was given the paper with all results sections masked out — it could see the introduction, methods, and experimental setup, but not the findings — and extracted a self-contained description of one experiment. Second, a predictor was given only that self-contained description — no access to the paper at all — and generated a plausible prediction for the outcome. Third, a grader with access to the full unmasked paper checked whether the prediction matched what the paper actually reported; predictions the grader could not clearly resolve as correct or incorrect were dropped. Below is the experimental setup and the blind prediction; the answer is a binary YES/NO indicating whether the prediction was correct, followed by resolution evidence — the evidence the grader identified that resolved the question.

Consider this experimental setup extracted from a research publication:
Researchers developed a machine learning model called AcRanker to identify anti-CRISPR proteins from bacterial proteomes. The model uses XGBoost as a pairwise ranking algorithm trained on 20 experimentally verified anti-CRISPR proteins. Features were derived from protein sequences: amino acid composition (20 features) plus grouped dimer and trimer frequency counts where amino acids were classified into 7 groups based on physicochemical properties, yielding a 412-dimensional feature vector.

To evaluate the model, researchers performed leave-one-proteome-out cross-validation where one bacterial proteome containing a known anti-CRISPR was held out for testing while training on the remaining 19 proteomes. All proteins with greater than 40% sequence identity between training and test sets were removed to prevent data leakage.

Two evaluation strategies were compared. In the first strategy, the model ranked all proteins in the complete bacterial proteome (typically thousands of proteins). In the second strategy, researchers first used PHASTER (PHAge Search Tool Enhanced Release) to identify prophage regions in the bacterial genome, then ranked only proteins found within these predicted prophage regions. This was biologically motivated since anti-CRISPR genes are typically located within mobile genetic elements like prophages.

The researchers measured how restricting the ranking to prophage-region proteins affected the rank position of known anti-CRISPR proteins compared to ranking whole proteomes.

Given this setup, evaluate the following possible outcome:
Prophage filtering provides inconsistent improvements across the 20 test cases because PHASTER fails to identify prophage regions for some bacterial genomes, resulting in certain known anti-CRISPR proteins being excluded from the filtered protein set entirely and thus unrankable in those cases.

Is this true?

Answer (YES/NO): NO